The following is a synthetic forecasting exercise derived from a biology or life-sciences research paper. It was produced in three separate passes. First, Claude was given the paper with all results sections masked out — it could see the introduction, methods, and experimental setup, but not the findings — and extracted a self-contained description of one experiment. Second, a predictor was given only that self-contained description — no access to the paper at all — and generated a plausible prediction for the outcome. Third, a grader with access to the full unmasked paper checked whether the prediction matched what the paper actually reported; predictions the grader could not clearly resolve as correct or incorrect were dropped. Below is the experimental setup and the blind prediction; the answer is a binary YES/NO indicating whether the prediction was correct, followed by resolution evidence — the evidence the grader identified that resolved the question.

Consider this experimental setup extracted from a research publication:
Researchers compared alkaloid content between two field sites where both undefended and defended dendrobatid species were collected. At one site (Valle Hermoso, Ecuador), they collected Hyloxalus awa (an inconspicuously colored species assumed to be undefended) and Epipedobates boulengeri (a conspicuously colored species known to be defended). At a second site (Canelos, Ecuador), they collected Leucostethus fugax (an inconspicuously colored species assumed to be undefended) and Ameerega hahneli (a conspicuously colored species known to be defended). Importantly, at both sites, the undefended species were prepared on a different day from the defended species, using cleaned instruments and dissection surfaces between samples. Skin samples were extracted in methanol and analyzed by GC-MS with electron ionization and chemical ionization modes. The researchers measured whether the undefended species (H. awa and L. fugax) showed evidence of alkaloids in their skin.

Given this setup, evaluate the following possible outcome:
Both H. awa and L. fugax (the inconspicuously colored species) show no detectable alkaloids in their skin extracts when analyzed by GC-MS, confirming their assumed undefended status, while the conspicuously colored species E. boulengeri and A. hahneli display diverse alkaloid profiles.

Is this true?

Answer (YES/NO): NO